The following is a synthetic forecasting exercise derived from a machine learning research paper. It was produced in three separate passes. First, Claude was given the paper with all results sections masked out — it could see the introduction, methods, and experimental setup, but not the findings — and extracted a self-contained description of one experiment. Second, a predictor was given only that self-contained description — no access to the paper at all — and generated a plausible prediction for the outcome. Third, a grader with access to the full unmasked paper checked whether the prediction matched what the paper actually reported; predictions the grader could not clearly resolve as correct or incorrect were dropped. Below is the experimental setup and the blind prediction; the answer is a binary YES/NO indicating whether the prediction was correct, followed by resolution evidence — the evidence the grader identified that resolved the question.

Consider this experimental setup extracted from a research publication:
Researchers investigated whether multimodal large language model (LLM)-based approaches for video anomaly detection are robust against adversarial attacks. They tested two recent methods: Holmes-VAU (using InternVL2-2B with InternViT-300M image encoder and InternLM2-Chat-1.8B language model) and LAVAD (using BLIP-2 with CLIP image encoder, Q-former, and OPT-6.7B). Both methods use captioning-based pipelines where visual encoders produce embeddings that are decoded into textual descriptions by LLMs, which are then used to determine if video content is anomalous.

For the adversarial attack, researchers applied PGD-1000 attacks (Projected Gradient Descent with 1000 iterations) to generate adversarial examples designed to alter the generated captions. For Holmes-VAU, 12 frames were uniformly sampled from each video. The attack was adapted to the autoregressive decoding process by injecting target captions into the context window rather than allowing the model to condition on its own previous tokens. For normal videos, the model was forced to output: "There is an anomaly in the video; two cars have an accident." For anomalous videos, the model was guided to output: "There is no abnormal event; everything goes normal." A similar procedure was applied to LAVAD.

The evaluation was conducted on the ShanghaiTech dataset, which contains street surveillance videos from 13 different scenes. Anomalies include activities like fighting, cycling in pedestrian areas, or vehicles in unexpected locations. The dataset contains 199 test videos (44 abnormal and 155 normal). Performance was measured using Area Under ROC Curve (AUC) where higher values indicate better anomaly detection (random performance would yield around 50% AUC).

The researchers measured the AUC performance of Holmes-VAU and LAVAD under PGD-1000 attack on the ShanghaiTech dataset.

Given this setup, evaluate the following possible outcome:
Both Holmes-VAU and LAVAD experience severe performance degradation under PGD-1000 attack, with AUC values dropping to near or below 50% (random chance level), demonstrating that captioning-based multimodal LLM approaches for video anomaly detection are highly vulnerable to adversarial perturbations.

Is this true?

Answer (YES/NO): YES